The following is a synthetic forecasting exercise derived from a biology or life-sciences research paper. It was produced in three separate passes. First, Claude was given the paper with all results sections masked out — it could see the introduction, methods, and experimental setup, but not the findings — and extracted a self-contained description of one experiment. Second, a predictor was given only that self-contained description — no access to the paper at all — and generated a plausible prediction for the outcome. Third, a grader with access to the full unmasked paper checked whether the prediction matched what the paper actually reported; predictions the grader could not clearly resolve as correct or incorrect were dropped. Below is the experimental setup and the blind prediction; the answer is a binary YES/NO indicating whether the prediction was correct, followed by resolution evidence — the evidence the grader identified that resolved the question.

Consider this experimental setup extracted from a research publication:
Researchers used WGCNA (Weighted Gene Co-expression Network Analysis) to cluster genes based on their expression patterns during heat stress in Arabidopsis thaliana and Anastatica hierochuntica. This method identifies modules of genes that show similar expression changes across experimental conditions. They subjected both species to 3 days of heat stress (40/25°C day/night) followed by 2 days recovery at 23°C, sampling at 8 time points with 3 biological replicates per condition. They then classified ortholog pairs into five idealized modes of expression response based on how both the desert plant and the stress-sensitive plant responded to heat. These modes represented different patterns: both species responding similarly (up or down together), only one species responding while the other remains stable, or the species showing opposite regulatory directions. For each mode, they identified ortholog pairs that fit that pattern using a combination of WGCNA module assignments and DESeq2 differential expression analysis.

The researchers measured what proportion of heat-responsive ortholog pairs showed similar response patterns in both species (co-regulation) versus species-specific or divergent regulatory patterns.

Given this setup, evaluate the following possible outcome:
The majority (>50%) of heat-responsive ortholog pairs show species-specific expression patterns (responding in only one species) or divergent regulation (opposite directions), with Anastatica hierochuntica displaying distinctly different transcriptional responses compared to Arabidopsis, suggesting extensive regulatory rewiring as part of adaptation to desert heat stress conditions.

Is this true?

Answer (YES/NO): NO